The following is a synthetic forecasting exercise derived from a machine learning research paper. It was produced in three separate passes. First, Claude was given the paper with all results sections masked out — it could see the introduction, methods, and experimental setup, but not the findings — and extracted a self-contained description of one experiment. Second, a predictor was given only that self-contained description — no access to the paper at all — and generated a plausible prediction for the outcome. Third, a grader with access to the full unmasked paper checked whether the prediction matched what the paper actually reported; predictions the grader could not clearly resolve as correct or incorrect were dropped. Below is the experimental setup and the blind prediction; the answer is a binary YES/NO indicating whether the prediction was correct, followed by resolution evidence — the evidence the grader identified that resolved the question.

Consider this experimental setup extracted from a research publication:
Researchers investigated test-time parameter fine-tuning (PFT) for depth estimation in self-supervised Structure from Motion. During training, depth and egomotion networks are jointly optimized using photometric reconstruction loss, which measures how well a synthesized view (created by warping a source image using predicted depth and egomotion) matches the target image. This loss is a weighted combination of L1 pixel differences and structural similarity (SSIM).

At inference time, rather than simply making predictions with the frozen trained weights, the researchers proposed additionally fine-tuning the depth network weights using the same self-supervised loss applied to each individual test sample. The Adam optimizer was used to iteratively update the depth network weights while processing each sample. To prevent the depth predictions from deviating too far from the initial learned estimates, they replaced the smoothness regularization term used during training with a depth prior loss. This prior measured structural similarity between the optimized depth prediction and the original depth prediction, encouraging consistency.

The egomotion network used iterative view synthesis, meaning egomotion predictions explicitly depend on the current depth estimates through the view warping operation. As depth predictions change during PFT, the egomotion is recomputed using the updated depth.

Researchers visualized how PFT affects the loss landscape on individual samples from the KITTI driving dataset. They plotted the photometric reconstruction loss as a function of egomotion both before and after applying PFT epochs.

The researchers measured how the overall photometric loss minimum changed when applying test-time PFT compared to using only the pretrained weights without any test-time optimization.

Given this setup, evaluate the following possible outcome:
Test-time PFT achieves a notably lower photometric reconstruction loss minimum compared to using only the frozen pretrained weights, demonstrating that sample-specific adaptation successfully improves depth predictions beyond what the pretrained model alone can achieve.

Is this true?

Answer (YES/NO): YES